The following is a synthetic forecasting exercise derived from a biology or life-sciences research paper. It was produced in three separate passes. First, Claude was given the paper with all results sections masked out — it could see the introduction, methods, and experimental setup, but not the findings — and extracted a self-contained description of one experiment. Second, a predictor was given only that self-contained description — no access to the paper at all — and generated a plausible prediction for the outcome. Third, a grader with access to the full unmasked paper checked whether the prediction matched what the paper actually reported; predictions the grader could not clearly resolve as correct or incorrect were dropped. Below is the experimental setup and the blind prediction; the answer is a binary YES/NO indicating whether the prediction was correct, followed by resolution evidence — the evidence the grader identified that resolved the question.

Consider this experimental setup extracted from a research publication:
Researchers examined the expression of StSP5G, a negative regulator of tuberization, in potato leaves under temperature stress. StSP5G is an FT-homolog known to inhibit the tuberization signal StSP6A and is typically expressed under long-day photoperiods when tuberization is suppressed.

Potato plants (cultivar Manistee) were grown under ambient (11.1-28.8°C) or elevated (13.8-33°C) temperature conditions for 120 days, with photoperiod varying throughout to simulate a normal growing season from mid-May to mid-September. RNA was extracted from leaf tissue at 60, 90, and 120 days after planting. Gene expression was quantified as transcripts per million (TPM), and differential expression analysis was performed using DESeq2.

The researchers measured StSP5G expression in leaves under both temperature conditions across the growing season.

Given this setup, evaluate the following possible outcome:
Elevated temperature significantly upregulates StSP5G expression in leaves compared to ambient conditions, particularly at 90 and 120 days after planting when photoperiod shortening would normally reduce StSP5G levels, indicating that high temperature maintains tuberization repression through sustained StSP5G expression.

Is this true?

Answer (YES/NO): NO